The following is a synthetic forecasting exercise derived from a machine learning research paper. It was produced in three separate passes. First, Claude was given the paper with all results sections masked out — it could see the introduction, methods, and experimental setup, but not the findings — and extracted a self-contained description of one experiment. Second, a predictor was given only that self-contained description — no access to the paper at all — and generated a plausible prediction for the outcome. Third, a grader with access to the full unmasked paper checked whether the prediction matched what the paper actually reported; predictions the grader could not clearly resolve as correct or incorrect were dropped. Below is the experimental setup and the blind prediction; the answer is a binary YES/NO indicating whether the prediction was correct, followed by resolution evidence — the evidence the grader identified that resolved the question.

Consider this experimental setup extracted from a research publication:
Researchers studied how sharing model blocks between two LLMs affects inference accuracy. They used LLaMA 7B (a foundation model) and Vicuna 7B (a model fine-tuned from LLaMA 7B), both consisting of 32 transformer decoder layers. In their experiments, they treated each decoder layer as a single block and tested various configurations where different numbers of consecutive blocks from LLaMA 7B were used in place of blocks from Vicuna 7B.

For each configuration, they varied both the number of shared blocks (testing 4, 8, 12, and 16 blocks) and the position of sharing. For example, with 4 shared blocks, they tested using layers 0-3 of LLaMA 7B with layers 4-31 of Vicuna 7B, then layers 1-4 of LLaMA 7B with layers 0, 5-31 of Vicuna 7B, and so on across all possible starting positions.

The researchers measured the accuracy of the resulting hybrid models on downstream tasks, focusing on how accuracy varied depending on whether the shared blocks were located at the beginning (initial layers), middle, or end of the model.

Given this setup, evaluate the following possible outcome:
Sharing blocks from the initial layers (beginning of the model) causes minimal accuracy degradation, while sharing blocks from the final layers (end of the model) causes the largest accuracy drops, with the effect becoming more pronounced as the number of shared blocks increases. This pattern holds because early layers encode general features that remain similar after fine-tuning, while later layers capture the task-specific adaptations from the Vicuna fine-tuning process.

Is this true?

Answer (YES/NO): NO